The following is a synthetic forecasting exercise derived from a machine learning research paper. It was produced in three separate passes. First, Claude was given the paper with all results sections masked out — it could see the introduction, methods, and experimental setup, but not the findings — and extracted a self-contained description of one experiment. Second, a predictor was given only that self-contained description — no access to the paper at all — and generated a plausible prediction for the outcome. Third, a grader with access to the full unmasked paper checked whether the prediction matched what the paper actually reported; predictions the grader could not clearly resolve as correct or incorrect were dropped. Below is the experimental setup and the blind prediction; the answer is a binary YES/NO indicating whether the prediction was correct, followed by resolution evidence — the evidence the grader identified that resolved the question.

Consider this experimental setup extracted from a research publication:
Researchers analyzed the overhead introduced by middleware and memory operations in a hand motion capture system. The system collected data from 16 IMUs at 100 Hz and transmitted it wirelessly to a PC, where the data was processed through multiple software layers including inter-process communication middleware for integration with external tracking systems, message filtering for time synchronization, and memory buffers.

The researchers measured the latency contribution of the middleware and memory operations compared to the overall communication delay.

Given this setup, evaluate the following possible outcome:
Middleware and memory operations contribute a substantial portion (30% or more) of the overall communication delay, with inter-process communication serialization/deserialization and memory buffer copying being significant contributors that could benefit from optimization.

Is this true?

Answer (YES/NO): NO